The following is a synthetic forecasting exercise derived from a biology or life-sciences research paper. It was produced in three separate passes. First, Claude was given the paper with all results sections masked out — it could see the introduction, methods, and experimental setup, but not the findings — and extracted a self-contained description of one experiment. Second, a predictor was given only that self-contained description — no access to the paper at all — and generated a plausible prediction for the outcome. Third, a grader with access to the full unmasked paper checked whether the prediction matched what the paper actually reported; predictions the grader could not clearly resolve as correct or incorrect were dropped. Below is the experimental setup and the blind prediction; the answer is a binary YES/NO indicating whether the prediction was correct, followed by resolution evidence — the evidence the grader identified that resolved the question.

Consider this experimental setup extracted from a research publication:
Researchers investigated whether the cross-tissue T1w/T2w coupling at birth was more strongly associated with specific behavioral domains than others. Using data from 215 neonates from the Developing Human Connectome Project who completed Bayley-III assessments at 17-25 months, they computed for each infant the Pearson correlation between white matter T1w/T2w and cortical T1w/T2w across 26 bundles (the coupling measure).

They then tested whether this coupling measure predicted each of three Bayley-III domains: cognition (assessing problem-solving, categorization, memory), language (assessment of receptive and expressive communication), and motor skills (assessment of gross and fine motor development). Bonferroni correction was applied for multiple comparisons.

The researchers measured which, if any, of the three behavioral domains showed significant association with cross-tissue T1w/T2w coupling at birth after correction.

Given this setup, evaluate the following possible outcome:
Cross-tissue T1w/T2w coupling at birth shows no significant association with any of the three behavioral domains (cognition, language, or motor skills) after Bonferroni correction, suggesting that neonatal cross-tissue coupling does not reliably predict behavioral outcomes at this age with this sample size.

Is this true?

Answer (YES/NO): NO